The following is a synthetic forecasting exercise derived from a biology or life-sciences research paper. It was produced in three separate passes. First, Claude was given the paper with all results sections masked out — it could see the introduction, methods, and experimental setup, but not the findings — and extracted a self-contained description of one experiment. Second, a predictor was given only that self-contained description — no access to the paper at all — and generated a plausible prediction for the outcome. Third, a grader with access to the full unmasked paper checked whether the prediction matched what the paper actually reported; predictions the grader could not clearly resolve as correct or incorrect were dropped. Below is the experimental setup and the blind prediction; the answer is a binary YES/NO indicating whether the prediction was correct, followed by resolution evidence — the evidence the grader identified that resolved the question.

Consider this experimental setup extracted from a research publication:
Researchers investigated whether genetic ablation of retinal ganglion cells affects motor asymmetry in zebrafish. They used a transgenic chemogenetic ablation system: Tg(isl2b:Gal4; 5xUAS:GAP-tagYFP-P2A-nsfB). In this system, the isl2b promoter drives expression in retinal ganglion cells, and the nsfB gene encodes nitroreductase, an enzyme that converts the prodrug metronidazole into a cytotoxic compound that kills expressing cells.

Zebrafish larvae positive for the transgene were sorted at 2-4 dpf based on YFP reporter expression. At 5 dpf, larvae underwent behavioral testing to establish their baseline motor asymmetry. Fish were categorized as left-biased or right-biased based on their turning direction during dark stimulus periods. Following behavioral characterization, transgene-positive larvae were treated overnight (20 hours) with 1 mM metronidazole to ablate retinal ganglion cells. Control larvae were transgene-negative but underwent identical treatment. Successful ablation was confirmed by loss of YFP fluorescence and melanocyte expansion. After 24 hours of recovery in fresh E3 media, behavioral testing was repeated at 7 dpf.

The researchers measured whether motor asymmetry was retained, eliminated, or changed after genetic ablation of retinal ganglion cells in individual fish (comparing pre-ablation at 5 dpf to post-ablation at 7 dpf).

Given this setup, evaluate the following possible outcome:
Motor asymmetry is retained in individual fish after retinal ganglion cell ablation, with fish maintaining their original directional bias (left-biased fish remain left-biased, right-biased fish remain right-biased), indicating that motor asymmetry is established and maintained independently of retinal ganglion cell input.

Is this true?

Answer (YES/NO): NO